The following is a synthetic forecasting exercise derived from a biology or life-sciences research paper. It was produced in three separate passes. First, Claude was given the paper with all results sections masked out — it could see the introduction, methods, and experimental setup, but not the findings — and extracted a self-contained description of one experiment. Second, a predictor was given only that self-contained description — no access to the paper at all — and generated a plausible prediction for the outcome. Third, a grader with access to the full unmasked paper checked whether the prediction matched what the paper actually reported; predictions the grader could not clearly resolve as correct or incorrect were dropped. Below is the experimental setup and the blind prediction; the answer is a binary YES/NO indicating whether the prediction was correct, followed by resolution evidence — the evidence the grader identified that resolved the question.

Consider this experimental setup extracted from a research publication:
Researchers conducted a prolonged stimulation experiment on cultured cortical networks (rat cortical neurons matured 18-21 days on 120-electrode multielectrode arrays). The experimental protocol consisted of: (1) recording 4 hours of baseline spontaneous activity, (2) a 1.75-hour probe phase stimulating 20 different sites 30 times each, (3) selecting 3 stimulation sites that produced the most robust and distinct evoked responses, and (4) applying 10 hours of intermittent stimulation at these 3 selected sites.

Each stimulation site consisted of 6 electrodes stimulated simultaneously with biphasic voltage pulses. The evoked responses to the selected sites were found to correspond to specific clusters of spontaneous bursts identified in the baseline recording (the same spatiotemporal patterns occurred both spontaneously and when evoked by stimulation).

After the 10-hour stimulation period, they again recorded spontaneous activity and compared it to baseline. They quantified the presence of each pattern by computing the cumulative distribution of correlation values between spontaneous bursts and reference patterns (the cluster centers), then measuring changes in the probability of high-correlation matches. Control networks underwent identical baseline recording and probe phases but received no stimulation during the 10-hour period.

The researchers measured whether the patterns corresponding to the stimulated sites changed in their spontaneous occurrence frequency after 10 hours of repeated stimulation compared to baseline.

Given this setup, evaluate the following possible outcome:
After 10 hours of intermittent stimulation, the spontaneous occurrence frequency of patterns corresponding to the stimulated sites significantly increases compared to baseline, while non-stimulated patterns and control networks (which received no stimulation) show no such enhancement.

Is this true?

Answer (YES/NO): NO